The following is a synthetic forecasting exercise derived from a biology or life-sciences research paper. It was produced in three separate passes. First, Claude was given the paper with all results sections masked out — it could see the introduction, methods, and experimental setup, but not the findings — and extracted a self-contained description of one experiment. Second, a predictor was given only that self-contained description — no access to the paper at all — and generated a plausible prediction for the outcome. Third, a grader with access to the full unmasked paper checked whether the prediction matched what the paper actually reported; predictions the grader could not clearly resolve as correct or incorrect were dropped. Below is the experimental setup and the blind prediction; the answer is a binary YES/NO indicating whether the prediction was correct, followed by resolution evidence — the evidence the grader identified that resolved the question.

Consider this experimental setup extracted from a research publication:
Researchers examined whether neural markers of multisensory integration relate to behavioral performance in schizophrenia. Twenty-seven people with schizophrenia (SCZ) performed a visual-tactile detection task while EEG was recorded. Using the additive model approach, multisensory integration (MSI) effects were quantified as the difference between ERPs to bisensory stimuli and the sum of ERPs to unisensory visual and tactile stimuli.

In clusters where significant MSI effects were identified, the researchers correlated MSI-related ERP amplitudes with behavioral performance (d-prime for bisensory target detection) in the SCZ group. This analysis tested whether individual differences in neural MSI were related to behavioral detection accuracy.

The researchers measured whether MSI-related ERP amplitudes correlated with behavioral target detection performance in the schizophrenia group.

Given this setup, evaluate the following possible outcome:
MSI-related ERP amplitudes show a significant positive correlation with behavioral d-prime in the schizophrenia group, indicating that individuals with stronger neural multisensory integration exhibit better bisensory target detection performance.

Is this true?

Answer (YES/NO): NO